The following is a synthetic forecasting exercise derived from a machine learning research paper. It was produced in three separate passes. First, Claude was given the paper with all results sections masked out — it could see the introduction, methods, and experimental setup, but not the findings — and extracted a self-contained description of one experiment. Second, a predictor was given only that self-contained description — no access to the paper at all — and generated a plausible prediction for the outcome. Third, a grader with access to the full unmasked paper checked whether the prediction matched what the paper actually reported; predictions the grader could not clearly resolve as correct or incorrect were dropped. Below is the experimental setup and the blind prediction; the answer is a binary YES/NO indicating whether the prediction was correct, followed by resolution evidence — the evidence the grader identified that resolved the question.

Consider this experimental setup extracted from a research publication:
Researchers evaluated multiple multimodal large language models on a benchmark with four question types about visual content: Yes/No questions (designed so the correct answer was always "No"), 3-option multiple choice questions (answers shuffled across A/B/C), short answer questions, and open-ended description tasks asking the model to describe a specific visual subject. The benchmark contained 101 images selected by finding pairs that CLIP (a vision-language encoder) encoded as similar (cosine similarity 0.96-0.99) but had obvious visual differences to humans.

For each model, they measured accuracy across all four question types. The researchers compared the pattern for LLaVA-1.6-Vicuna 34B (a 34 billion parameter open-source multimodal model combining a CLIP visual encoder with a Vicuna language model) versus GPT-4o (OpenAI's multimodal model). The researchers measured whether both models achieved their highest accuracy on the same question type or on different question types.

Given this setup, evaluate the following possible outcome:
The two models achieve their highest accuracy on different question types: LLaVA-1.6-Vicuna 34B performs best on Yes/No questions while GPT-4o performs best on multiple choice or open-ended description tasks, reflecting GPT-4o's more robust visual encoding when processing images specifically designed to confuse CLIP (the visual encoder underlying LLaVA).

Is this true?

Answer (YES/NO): NO